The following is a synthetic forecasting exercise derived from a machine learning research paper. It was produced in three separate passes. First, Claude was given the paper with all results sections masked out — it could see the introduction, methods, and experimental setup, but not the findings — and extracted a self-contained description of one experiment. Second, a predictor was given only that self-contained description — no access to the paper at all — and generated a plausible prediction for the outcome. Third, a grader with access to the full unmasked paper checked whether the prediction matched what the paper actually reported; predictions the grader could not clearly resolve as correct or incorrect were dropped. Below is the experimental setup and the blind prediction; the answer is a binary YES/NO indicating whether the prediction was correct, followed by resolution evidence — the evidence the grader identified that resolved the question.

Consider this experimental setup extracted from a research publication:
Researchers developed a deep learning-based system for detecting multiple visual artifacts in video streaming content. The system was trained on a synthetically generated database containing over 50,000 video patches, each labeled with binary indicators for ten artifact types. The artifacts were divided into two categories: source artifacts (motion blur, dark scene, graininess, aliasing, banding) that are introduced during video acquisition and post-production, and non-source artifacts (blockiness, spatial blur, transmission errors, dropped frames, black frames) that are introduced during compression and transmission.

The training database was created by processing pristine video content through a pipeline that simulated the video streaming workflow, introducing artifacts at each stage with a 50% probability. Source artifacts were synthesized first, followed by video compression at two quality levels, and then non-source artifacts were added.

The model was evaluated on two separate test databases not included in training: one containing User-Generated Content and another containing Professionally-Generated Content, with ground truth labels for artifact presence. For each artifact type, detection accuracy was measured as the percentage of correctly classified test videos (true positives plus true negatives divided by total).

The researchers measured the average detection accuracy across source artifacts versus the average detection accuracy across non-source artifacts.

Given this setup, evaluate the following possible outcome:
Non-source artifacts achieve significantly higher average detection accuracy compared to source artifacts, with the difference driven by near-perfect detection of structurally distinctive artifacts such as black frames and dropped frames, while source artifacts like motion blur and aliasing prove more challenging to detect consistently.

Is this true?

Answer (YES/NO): NO